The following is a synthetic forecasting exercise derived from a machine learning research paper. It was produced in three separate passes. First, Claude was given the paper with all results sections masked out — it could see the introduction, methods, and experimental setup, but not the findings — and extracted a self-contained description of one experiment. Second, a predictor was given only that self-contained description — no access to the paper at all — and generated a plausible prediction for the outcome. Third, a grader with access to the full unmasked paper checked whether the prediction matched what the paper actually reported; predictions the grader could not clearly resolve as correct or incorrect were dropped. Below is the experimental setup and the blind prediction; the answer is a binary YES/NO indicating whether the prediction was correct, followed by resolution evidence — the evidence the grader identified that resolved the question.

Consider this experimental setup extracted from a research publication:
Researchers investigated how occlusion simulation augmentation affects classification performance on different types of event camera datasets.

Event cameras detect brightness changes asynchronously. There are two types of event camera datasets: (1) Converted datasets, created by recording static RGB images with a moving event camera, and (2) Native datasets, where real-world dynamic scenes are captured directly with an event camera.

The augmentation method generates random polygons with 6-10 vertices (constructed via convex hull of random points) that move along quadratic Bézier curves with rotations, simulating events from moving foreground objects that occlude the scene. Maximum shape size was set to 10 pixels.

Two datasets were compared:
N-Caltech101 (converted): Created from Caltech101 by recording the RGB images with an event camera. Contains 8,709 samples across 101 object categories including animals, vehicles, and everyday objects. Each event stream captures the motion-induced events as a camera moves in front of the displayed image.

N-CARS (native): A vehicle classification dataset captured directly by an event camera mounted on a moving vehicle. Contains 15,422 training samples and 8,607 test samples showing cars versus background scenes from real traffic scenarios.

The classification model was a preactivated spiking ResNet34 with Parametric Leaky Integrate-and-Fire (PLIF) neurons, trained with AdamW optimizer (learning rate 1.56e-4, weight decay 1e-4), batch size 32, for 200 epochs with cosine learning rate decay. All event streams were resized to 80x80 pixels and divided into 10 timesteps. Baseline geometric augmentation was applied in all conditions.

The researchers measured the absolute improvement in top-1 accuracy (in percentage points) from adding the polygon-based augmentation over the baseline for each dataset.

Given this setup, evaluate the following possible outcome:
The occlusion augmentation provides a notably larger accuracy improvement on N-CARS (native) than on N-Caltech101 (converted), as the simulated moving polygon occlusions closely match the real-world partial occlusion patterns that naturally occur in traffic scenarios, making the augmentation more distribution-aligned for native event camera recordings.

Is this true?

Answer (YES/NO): NO